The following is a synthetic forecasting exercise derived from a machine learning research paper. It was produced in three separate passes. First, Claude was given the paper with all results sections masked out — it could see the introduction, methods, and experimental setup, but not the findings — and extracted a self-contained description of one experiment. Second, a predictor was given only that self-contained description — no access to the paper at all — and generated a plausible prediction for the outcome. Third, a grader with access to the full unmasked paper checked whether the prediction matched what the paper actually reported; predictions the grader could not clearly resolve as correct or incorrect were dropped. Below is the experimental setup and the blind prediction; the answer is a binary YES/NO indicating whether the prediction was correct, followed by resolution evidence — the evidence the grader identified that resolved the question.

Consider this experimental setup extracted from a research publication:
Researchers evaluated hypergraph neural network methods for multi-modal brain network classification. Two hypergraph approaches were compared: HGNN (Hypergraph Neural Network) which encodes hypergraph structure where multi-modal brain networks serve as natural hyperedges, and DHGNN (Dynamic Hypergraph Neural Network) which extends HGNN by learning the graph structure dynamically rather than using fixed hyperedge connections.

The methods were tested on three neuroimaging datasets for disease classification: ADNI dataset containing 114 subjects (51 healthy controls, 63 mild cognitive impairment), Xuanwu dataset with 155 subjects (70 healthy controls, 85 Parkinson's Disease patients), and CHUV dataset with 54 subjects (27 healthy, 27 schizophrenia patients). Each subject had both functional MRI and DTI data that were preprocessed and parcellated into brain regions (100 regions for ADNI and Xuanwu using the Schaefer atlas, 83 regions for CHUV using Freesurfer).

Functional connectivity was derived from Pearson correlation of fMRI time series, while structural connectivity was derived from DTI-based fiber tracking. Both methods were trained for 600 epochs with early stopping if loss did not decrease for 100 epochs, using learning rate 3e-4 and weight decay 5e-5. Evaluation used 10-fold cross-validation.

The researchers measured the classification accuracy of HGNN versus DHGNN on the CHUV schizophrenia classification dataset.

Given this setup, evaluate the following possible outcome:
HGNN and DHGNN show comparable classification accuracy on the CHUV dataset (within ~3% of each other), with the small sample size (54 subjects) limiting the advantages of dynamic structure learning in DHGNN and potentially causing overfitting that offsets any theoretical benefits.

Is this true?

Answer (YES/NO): NO